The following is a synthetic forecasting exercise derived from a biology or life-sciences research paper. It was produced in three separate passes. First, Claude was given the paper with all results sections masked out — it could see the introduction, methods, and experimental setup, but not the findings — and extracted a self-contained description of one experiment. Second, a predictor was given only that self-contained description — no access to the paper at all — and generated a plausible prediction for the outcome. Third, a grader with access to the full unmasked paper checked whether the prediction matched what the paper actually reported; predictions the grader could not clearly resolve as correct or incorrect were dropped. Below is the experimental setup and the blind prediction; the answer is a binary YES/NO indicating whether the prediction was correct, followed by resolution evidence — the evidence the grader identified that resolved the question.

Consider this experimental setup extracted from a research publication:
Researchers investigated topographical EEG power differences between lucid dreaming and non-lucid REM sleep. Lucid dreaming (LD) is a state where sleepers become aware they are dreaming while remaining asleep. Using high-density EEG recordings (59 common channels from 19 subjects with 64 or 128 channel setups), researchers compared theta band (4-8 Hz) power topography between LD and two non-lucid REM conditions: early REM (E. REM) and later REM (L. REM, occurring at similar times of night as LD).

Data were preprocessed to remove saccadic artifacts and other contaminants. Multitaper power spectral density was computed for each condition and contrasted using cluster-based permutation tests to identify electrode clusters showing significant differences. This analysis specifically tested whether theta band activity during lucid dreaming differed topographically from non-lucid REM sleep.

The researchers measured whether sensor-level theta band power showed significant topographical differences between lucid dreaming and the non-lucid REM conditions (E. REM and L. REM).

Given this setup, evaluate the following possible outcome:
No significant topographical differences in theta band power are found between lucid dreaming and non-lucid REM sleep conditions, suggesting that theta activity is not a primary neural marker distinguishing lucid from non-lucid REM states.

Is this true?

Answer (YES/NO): NO